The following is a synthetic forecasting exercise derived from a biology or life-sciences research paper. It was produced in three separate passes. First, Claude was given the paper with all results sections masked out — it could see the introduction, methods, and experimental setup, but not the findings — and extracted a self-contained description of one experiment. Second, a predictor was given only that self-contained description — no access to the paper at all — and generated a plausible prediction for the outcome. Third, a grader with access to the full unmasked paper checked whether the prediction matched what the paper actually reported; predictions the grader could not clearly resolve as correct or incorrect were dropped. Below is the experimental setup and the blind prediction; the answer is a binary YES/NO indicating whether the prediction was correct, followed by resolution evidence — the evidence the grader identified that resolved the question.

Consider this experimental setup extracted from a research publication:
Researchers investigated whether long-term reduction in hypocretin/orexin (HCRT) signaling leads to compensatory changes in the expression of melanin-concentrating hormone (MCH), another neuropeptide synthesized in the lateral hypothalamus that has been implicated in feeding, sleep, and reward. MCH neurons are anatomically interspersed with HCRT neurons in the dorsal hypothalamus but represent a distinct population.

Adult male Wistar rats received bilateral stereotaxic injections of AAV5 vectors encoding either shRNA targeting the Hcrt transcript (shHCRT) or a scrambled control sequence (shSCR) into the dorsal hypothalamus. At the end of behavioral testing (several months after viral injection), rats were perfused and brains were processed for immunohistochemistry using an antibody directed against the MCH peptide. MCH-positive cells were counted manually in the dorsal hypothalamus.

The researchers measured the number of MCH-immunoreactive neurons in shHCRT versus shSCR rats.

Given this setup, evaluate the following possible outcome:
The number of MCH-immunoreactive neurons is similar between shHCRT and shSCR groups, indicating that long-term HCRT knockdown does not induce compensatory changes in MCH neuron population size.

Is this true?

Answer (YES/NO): NO